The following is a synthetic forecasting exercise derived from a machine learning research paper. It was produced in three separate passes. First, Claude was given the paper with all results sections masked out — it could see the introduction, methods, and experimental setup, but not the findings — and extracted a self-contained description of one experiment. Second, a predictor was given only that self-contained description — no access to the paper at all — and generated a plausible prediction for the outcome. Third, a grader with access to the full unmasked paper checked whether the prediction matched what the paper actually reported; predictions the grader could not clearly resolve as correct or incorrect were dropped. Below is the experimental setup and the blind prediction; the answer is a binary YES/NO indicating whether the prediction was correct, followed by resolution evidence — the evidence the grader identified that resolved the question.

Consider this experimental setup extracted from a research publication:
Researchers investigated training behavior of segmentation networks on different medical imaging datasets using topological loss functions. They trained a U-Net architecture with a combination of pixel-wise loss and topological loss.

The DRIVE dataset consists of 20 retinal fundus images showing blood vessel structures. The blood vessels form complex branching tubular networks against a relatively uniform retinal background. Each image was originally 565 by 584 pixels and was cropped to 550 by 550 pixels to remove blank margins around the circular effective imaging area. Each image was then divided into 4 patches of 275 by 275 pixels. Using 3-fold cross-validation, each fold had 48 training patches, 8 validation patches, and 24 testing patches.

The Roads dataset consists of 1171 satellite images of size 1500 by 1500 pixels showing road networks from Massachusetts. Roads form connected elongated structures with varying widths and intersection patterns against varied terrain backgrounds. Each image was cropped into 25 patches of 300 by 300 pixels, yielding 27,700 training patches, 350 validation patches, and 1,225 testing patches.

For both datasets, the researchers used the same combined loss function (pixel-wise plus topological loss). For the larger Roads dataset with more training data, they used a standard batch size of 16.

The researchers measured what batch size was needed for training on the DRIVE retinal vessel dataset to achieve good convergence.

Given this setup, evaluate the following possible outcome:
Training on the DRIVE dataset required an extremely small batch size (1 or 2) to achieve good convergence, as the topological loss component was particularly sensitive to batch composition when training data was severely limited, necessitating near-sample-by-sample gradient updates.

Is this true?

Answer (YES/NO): YES